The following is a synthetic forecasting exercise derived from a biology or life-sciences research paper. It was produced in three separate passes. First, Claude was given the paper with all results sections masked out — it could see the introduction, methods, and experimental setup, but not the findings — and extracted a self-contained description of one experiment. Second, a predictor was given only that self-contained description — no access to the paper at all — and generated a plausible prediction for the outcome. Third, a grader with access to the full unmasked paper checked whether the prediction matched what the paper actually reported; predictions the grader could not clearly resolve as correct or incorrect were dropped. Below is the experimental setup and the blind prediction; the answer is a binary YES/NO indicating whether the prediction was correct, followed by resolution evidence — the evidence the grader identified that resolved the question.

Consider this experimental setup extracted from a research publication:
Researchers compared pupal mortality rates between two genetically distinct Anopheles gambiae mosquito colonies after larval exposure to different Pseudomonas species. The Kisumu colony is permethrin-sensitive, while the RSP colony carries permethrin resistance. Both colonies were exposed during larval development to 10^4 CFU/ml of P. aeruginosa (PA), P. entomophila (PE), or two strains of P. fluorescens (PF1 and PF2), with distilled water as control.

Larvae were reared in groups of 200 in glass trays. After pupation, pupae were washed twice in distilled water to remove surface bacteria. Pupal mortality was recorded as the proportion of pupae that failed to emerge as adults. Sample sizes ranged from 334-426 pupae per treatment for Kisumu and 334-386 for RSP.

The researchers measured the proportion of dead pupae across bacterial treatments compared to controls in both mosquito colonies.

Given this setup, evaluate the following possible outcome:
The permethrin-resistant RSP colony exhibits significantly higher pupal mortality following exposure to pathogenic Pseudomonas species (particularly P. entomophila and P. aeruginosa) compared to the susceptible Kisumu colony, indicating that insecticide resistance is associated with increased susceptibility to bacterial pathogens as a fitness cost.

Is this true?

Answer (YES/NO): NO